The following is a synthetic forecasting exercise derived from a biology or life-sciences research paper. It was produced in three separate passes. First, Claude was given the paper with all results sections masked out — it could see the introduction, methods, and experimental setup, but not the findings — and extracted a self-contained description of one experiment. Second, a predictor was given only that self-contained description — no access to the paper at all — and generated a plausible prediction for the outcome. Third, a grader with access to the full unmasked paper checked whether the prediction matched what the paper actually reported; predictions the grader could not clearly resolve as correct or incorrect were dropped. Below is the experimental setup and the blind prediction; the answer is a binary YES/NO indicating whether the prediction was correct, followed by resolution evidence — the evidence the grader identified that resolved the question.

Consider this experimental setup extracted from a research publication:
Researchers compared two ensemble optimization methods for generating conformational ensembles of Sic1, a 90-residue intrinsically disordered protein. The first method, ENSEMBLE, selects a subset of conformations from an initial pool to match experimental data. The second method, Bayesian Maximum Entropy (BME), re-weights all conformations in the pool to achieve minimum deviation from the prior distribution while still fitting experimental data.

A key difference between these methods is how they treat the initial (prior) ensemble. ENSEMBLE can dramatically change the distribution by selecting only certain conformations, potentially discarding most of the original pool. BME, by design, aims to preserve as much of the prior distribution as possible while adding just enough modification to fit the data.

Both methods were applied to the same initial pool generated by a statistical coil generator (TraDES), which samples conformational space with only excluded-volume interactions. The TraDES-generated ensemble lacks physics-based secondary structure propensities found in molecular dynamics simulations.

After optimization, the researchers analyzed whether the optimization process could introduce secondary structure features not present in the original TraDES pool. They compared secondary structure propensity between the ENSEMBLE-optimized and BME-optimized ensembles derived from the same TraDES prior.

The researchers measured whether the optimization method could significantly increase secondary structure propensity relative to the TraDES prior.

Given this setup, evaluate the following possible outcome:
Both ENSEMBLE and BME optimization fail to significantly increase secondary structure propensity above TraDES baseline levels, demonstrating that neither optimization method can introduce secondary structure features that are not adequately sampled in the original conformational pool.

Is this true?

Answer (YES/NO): YES